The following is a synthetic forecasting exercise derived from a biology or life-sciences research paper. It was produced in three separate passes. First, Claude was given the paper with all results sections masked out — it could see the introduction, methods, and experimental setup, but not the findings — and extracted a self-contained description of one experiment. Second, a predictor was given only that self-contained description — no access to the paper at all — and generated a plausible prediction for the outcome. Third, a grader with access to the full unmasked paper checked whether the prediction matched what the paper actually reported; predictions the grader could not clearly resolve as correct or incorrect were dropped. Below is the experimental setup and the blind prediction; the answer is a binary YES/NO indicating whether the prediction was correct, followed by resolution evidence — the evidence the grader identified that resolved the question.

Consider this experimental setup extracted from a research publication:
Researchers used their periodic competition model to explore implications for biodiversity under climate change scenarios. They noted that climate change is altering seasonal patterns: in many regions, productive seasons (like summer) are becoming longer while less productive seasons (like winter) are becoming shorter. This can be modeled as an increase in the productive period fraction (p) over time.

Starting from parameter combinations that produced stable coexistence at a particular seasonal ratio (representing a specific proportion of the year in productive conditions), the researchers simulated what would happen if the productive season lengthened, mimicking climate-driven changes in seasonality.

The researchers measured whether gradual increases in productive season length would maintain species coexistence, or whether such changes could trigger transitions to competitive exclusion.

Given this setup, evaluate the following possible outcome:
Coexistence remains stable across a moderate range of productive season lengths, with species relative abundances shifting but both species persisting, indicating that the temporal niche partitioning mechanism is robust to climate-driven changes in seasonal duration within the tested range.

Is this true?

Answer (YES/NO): NO